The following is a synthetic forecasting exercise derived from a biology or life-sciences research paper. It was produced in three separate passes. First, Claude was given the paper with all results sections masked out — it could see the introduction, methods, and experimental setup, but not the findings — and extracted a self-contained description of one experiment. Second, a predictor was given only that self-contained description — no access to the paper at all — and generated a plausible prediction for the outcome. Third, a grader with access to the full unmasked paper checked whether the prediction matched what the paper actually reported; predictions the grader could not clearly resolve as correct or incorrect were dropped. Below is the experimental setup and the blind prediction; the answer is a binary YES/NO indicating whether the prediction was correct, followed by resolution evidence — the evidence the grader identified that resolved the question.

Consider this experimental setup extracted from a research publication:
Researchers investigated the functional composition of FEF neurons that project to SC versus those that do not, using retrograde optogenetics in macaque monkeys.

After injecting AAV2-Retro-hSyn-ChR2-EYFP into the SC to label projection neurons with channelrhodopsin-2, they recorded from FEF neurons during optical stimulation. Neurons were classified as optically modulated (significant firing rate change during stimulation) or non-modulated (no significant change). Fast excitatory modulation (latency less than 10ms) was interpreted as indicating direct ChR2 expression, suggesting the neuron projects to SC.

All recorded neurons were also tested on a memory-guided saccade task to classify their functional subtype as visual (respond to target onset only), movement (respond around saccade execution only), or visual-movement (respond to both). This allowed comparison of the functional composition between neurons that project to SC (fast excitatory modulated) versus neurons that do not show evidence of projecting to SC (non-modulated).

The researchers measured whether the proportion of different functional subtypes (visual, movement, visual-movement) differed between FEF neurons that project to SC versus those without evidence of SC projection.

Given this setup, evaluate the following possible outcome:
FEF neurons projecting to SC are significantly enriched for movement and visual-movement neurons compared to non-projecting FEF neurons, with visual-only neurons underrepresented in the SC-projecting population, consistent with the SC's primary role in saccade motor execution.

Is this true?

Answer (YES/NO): NO